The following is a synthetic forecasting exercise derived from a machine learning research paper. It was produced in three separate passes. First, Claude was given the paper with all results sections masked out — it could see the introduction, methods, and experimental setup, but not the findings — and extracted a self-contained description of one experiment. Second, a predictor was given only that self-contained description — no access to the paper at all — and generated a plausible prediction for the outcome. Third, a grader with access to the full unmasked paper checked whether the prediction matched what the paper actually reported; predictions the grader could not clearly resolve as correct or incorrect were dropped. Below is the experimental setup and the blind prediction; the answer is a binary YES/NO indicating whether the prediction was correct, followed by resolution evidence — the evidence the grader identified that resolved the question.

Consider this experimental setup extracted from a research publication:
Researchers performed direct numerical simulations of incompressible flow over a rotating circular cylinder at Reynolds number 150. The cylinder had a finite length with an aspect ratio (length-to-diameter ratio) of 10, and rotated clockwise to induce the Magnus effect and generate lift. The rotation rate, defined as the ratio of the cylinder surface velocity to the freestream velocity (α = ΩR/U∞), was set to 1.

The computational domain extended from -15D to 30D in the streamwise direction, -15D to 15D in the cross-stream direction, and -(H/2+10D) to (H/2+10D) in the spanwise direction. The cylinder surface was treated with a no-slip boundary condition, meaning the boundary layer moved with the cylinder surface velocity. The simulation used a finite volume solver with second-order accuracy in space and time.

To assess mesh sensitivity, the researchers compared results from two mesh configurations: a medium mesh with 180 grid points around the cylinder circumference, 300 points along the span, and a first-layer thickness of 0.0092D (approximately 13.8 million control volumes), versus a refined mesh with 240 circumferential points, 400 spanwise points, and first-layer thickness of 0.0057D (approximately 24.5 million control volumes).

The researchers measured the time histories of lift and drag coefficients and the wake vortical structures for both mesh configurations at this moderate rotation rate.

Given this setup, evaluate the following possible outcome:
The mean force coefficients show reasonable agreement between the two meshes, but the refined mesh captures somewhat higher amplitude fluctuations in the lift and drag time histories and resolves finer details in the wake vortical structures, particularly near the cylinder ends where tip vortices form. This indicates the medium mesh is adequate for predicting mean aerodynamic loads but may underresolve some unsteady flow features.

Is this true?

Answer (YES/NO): NO